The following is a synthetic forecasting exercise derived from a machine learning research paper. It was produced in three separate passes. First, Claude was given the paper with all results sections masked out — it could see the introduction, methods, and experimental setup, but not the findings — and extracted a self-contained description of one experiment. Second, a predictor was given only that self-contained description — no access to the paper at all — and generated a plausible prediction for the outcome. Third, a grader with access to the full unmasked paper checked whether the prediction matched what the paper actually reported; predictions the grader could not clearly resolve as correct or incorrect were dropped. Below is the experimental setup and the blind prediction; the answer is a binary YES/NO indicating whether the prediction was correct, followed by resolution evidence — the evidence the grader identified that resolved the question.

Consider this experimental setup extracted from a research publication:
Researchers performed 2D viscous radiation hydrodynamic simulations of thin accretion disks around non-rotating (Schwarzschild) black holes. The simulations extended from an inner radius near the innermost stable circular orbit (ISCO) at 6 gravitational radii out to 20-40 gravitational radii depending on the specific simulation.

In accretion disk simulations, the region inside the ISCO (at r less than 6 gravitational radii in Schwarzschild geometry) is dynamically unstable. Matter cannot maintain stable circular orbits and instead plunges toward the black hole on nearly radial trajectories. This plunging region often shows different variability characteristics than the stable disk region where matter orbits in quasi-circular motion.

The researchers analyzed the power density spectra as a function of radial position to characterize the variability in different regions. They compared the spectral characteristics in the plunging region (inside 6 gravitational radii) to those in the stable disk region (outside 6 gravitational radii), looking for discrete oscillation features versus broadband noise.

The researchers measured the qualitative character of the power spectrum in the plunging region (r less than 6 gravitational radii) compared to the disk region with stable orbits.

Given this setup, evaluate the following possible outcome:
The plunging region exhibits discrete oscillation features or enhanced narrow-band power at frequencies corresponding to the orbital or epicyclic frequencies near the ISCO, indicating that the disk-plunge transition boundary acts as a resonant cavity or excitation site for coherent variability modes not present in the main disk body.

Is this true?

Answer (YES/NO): NO